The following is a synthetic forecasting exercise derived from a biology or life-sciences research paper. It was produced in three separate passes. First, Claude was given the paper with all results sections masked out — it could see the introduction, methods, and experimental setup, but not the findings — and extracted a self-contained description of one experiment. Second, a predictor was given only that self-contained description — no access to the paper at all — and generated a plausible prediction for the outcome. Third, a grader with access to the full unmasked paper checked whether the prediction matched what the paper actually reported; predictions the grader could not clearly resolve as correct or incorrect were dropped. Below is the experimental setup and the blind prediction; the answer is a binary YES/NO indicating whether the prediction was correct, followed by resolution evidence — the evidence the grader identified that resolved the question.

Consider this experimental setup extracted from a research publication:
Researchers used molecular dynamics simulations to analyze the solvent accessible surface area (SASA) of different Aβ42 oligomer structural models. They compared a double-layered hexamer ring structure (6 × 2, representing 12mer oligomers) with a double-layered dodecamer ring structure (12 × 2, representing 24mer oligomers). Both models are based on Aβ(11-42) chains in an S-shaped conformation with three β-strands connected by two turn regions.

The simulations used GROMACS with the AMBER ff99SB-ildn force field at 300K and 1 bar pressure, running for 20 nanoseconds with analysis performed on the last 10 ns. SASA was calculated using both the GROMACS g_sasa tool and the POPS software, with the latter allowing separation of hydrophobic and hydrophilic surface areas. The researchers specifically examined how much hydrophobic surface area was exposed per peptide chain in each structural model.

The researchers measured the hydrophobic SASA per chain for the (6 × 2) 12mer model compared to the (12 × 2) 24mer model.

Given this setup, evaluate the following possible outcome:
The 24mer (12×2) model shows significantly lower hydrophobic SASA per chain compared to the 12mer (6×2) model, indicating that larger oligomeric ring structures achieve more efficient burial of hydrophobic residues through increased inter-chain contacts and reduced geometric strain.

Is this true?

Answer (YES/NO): NO